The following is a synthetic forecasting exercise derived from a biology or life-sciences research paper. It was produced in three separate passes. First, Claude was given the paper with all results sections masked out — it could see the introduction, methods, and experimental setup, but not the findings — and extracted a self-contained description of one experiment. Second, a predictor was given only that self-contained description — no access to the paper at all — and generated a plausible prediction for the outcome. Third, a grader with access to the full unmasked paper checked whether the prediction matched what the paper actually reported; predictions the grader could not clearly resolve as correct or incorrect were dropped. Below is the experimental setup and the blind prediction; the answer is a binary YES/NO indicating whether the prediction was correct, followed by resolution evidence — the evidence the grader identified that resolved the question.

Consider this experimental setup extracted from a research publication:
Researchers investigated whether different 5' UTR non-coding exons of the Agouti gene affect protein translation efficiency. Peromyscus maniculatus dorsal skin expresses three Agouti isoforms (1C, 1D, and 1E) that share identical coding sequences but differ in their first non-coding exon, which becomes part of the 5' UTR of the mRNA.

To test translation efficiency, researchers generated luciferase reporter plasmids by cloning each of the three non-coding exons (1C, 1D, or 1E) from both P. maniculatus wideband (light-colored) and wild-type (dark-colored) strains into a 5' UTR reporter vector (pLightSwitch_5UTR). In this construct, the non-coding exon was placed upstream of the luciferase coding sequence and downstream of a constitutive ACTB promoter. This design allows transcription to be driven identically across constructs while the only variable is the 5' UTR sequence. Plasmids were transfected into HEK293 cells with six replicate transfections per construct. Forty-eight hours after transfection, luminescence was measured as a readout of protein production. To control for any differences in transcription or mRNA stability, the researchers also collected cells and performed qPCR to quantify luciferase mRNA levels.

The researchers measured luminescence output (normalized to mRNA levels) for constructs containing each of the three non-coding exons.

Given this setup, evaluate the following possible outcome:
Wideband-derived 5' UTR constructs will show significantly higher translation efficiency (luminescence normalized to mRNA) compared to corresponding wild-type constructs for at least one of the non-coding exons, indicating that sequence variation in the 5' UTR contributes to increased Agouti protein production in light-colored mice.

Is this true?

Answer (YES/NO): NO